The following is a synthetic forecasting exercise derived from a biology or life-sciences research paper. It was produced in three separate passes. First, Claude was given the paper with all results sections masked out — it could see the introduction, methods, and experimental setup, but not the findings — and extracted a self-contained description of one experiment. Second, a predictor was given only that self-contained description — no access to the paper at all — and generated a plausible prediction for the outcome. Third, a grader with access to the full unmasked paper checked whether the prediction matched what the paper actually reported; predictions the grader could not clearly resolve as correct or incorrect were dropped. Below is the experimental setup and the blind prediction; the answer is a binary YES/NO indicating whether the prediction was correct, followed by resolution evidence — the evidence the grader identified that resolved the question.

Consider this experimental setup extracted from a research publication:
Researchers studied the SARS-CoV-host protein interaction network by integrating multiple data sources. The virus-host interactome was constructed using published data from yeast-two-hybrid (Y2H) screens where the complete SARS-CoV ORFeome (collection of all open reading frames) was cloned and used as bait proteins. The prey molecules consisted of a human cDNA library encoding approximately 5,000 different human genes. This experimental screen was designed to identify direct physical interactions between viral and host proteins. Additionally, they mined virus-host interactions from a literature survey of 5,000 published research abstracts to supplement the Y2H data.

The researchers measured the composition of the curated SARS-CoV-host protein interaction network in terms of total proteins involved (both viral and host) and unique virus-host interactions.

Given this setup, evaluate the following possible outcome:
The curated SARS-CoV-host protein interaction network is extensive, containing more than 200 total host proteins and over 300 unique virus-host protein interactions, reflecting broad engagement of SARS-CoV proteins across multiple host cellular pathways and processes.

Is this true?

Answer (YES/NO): NO